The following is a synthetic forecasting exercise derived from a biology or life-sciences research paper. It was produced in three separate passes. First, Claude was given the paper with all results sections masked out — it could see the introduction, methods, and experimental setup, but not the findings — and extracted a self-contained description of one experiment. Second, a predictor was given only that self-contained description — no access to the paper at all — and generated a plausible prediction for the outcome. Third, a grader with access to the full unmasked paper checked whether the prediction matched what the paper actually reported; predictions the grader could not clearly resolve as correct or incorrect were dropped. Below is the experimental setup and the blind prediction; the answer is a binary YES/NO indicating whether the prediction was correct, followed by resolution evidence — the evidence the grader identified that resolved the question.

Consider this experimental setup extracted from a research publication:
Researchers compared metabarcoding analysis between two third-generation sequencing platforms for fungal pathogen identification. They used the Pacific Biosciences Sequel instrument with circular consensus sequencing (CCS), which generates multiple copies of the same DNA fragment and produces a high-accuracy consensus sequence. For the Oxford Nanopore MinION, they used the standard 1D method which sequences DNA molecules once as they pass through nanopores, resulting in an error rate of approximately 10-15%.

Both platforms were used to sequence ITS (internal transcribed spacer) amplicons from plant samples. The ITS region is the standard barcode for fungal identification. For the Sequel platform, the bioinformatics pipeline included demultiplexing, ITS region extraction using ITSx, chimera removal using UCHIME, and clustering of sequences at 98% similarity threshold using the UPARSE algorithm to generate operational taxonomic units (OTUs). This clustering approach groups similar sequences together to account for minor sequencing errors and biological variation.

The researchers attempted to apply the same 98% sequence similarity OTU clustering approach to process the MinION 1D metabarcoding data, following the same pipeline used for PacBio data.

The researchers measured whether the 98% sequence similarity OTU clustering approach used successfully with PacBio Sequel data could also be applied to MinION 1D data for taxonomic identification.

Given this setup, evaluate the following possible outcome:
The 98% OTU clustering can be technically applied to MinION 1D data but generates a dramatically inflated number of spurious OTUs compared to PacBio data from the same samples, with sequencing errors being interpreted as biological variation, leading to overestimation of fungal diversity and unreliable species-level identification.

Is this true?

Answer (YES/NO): NO